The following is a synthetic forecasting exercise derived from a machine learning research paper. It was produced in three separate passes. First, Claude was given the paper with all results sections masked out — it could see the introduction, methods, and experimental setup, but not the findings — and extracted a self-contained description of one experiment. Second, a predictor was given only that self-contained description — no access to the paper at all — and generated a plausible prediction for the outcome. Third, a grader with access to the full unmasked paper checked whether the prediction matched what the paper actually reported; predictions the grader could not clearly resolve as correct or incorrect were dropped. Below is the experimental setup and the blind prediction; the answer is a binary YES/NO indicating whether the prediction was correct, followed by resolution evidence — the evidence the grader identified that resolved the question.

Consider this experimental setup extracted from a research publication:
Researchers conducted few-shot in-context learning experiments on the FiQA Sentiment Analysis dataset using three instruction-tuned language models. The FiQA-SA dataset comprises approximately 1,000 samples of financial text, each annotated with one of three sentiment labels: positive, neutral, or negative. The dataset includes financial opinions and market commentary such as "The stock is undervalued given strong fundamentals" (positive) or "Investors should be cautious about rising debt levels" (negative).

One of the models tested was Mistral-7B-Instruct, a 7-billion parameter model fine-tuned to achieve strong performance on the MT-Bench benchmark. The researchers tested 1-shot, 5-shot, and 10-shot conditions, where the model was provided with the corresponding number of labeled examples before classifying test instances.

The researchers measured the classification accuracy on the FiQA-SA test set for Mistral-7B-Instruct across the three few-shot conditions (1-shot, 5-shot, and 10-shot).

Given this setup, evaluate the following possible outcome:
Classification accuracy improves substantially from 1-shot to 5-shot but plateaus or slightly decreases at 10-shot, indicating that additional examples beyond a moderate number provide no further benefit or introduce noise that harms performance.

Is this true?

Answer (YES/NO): NO